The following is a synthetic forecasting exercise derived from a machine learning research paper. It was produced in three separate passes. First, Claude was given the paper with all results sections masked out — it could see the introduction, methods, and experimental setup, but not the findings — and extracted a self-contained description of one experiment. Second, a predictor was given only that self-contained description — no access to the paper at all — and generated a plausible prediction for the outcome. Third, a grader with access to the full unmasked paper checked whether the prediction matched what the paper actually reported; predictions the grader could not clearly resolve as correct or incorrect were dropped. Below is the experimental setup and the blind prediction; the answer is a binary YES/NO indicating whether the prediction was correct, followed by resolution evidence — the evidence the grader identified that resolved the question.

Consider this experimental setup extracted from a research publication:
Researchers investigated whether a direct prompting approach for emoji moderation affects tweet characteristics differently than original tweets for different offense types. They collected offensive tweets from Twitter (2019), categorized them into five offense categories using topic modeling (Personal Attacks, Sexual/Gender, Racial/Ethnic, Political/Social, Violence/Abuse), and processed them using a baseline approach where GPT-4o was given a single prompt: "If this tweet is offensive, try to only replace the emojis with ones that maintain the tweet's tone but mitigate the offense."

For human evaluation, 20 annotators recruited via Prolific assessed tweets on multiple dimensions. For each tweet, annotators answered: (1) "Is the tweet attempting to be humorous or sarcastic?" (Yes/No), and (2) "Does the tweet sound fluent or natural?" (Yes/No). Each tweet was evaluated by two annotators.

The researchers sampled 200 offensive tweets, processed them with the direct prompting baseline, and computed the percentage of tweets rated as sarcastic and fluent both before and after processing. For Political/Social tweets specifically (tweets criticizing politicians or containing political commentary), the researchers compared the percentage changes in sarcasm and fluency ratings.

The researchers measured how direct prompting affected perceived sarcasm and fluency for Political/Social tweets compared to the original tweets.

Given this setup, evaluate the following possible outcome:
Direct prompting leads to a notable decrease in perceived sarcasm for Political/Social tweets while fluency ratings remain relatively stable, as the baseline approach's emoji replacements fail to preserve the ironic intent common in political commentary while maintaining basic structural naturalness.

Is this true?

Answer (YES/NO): NO